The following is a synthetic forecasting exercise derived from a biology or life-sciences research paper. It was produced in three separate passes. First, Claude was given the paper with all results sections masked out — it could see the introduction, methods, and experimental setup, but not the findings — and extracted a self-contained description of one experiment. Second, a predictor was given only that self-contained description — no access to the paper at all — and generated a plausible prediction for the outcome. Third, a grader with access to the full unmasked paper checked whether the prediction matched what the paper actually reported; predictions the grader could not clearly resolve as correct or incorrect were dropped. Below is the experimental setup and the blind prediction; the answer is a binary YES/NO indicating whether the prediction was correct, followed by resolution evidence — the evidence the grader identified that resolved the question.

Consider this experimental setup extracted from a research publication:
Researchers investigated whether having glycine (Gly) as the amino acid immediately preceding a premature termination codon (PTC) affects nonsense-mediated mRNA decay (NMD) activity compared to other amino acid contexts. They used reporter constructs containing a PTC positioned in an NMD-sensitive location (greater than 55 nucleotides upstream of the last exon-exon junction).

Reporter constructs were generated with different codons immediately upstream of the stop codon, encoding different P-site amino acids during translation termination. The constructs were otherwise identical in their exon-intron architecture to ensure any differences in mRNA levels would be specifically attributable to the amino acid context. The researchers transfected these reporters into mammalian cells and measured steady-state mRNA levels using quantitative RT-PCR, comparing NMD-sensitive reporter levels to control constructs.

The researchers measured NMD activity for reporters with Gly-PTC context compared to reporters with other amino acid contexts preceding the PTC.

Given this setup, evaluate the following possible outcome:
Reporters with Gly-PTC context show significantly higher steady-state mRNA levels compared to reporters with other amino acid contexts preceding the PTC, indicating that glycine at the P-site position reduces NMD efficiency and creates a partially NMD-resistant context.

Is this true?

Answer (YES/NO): NO